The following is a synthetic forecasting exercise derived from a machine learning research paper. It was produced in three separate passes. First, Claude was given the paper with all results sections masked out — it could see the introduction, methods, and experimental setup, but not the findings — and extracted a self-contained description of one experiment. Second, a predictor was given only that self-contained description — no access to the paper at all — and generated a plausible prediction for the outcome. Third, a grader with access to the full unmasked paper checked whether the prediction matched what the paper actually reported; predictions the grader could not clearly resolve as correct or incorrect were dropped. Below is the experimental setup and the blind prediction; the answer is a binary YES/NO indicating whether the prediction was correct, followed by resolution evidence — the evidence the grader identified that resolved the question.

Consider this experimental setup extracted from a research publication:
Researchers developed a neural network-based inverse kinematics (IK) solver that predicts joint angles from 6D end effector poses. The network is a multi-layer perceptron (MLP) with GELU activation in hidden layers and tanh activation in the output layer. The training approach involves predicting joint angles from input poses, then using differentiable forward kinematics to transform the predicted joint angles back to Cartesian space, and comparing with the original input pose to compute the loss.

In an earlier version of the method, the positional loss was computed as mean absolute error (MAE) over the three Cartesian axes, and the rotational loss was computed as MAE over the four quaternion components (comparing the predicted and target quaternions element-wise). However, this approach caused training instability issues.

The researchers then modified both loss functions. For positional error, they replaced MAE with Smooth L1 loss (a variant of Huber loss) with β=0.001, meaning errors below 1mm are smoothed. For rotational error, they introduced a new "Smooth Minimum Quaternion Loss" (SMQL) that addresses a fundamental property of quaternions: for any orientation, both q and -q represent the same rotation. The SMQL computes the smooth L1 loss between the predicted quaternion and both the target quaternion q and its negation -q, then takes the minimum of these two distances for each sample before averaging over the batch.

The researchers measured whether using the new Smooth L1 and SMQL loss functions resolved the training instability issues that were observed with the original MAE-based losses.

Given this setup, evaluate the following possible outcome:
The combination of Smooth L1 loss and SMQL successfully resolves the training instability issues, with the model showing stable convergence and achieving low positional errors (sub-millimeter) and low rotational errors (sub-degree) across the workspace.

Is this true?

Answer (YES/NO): NO